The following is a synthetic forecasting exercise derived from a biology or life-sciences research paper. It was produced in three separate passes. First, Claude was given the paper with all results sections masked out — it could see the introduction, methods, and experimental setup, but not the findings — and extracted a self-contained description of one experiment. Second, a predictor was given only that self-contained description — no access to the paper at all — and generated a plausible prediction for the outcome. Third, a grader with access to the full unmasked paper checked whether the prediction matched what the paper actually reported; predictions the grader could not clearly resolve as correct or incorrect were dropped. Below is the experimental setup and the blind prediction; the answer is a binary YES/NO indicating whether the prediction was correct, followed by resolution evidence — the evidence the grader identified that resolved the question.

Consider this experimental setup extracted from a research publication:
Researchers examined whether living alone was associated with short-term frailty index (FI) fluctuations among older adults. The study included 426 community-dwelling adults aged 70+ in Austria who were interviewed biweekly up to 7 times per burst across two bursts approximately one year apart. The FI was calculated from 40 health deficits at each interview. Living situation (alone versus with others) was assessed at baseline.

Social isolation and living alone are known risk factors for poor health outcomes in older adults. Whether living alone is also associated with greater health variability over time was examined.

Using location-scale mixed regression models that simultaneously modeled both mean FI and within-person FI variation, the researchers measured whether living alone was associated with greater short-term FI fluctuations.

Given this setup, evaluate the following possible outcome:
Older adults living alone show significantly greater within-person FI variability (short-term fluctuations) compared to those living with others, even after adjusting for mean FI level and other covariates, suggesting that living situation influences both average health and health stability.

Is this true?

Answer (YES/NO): NO